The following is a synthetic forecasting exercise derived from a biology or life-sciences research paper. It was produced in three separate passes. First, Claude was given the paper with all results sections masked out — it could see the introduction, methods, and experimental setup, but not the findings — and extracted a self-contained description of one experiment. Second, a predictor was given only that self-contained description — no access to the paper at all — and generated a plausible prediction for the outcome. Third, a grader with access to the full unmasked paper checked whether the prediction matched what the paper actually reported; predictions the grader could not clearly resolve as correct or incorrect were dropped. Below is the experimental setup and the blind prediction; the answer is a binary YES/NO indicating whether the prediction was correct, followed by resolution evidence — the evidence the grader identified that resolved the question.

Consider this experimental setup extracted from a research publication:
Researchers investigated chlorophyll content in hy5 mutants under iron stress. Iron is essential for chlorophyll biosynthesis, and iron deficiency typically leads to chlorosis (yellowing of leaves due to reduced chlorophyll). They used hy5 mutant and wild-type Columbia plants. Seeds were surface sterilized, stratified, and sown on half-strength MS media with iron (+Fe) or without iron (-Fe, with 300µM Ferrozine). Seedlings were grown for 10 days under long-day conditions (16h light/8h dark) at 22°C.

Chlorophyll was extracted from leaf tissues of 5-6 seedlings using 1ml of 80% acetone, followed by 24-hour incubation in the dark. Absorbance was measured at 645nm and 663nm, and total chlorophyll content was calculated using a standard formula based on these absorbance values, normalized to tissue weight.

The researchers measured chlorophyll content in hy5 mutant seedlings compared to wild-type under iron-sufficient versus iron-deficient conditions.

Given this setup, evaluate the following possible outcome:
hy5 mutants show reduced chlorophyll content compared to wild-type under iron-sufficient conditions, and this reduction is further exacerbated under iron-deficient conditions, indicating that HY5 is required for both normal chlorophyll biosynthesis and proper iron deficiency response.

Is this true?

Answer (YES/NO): NO